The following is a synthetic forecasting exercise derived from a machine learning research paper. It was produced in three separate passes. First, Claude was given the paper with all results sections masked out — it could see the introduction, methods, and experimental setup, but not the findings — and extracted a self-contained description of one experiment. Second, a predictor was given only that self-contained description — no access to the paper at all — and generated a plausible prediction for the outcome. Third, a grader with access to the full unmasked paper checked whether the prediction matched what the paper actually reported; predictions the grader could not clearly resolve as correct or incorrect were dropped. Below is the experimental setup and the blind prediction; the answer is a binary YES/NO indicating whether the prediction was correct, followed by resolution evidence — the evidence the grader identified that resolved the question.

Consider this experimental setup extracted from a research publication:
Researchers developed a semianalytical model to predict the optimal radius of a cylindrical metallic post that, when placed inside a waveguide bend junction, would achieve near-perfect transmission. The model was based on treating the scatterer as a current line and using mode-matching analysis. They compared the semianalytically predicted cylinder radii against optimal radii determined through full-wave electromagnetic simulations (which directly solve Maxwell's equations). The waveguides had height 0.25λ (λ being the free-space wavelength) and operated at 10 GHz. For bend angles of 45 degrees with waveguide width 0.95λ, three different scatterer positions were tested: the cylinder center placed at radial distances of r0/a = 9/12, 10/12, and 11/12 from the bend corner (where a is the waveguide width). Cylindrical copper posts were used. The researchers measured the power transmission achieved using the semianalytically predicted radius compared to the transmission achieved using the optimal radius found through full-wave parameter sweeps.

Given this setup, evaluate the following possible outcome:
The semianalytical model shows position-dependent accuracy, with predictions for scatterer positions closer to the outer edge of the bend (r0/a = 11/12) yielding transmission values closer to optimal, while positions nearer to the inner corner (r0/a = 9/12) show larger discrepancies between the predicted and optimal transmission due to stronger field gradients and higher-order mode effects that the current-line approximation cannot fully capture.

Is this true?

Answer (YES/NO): NO